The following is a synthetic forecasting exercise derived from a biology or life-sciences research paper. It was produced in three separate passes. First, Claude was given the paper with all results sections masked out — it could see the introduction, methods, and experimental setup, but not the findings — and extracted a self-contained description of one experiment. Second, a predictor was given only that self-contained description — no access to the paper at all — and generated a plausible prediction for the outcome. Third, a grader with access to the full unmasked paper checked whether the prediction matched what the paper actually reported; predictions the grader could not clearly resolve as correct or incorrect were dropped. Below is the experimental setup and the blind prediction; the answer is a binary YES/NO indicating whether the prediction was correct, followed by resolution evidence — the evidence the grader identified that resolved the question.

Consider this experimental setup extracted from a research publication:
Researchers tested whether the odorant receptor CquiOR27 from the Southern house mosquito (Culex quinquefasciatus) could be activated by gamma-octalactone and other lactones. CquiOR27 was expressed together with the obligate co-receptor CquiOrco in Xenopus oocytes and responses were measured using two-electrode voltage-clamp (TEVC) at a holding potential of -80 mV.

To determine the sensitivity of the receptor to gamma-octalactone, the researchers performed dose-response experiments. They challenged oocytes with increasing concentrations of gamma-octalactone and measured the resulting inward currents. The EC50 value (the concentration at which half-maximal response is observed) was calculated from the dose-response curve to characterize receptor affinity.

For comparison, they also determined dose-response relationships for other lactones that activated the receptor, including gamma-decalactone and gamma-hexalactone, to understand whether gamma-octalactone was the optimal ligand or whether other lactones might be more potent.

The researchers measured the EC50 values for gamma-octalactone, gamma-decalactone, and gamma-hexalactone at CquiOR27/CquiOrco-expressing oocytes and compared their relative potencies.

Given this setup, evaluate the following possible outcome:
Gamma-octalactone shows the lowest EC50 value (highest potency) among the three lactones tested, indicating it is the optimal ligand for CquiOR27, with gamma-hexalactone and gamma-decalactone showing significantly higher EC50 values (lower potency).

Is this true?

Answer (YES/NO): NO